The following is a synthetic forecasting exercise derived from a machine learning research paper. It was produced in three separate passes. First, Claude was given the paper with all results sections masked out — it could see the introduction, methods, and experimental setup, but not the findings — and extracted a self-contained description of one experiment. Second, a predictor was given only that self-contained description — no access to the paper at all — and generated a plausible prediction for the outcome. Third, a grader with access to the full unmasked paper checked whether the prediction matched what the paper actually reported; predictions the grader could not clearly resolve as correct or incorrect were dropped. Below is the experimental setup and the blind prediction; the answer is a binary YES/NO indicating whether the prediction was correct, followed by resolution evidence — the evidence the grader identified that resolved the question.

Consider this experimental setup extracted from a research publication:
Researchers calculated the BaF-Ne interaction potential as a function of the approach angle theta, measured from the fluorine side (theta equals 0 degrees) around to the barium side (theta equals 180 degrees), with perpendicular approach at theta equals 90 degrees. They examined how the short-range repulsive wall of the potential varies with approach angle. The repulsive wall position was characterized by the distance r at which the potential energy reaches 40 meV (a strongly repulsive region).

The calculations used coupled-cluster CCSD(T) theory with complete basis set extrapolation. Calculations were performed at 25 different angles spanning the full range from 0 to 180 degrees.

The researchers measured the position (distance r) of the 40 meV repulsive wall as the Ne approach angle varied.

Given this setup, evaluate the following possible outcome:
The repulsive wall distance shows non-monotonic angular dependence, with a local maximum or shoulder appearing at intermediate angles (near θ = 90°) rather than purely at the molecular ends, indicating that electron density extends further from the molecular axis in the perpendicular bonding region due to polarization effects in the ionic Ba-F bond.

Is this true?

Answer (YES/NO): NO